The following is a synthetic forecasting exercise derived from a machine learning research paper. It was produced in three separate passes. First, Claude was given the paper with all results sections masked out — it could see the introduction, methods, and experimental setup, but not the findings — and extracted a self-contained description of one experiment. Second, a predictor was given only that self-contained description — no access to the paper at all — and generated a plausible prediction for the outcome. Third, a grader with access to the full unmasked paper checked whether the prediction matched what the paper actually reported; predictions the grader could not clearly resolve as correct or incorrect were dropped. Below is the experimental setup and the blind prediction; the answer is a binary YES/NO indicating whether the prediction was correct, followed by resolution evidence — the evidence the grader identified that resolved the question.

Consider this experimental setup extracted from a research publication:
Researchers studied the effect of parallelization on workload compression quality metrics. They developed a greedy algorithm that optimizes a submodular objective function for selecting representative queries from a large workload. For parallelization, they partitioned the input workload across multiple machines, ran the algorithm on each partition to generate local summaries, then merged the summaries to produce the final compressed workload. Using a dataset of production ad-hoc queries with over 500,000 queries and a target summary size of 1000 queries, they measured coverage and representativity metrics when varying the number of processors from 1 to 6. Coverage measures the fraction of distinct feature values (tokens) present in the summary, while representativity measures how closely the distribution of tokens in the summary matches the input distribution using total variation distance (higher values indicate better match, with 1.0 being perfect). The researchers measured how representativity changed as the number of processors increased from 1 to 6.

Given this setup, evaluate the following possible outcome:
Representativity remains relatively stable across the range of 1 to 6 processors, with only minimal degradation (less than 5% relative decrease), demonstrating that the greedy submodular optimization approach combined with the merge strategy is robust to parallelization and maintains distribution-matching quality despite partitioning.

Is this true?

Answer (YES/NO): NO